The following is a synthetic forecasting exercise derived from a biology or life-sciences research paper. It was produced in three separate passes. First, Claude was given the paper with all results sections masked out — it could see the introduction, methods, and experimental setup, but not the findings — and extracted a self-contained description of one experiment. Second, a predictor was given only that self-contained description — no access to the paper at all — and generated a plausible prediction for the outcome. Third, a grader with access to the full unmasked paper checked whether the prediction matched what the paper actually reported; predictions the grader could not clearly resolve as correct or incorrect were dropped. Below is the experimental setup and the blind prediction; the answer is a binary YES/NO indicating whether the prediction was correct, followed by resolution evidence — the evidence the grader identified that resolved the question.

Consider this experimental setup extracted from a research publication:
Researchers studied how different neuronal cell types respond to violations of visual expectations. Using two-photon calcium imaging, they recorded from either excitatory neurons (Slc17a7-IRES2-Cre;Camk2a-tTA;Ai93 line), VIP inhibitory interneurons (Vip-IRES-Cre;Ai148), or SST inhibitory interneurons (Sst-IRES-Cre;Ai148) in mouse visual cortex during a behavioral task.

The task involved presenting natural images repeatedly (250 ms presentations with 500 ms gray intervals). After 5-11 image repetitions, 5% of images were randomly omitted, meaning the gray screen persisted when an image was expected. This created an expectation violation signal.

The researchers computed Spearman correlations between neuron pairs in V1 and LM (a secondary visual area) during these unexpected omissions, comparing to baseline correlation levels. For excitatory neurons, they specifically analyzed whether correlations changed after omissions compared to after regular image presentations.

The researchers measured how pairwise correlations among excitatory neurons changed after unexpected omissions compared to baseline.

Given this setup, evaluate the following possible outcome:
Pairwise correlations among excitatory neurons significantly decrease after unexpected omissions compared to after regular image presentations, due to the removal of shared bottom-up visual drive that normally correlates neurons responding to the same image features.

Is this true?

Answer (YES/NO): NO